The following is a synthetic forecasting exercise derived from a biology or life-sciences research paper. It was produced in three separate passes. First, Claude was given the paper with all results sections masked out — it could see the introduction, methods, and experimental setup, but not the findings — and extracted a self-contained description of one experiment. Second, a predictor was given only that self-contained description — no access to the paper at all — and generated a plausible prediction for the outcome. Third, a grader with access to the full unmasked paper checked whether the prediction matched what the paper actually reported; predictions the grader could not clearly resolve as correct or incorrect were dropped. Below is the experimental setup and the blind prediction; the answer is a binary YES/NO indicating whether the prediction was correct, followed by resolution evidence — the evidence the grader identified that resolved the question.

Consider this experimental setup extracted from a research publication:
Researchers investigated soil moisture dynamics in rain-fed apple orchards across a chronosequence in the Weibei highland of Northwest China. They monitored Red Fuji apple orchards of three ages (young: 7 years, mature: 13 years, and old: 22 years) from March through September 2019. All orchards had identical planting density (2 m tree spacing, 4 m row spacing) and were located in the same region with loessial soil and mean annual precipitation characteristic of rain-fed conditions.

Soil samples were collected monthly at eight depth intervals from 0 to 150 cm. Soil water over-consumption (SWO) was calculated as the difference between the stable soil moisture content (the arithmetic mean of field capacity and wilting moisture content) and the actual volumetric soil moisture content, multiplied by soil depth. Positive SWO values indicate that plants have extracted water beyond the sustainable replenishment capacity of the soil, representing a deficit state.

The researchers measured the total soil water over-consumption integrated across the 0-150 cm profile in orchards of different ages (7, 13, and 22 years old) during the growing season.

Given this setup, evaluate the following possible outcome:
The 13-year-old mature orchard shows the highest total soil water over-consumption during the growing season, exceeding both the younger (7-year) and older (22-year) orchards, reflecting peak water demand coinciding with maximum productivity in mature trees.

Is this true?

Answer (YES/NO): NO